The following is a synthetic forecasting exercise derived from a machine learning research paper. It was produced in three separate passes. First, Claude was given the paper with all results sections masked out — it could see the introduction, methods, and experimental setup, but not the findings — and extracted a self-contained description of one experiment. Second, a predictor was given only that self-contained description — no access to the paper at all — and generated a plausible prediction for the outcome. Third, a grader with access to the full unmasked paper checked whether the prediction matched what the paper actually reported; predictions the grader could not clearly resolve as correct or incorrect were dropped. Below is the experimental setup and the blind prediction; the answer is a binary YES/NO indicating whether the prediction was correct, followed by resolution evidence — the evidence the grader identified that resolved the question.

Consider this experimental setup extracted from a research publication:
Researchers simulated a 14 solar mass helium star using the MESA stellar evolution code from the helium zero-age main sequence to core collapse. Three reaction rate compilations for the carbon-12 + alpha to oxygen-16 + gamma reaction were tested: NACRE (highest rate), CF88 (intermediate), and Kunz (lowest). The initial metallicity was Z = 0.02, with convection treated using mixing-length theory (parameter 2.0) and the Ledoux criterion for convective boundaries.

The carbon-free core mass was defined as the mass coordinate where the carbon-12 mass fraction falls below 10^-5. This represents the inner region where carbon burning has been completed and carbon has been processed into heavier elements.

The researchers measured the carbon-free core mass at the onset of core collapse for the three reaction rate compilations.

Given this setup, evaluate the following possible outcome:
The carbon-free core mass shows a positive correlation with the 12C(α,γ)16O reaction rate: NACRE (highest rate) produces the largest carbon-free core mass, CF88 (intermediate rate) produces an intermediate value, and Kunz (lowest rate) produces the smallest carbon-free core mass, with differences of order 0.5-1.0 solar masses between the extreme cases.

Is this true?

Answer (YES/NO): YES